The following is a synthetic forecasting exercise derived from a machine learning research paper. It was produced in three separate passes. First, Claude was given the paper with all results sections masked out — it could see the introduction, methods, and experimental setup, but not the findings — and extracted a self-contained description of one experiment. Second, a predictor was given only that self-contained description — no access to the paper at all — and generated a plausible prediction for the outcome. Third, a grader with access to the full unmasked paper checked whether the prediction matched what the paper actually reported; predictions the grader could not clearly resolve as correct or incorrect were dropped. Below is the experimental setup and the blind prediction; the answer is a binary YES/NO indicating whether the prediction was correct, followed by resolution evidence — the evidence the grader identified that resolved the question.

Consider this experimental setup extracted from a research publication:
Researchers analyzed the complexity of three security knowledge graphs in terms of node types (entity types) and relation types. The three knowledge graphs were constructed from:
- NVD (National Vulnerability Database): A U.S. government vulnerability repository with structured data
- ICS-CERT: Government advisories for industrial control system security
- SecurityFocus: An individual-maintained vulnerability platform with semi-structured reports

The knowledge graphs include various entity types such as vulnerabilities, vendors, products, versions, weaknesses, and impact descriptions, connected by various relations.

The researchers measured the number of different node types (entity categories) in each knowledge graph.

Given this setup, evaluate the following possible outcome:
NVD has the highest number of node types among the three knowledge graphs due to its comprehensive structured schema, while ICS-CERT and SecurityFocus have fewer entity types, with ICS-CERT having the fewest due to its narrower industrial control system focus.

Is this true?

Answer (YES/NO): NO